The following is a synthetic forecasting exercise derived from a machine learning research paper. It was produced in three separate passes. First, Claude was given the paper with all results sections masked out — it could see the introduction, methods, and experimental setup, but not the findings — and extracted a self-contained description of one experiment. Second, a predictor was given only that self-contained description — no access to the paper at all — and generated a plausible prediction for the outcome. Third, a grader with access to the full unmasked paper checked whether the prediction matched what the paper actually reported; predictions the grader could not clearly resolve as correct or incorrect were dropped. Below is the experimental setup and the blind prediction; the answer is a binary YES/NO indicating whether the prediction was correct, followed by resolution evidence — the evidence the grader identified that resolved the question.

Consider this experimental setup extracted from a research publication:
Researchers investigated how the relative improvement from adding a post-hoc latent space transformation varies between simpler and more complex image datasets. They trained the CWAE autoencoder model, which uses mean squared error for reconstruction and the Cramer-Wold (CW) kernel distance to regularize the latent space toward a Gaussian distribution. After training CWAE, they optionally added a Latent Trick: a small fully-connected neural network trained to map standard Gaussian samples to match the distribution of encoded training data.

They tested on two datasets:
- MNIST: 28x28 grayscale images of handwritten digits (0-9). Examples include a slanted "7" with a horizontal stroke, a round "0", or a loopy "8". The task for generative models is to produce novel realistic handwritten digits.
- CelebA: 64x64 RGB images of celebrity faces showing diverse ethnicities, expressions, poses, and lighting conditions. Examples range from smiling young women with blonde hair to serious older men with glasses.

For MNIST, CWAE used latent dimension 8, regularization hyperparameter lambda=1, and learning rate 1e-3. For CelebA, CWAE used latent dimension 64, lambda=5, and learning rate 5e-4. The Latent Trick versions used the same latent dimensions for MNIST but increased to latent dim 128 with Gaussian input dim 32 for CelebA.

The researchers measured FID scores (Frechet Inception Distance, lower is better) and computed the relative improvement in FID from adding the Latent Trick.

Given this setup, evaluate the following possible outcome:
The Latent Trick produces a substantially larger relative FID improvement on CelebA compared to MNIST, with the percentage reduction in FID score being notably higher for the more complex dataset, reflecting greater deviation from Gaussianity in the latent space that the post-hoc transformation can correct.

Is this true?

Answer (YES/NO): YES